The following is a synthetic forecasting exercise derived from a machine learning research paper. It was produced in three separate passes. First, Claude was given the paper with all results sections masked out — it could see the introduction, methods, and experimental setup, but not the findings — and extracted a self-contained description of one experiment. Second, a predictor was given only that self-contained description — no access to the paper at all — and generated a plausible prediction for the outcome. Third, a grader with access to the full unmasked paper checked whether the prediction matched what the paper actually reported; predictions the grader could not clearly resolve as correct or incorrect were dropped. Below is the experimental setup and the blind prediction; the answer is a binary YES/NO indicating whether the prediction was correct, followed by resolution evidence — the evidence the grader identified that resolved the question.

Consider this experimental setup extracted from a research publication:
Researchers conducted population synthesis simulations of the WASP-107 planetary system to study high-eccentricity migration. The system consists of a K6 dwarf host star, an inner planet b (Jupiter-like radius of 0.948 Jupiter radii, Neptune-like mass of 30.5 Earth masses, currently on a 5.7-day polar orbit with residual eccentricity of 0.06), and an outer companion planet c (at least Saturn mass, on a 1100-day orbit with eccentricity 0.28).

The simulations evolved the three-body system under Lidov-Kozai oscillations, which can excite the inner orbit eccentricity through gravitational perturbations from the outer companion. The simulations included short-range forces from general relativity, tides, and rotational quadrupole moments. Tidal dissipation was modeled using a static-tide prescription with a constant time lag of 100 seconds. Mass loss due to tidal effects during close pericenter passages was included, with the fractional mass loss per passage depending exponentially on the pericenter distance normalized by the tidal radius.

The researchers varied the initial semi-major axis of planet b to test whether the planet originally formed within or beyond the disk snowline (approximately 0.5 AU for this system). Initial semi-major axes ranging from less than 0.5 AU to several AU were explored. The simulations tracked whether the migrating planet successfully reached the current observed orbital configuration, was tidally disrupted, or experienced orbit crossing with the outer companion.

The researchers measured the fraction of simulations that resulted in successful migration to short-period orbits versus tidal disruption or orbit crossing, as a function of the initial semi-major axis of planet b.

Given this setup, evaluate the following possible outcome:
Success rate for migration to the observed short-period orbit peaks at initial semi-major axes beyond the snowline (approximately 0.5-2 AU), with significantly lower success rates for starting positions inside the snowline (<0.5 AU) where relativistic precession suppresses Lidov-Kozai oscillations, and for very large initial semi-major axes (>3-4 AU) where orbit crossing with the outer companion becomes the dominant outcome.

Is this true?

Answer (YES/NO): NO